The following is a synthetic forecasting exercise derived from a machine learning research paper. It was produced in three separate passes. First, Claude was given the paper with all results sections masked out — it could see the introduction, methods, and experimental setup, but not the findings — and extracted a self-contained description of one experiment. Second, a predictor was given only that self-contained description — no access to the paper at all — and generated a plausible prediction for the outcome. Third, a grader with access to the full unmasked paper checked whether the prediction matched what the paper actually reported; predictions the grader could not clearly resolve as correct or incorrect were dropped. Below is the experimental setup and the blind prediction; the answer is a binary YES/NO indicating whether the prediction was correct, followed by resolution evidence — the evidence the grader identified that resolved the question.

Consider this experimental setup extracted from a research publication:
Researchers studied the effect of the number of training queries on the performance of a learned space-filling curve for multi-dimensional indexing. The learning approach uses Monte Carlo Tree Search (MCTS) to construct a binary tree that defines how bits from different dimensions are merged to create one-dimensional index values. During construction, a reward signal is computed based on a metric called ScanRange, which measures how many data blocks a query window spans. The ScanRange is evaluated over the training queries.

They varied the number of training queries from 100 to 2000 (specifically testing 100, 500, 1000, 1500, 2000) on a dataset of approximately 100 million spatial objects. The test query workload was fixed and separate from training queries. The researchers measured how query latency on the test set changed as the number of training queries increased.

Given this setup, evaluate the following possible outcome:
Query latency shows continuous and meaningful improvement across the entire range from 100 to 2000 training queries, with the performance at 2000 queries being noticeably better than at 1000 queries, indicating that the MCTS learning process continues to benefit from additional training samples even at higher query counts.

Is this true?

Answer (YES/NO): NO